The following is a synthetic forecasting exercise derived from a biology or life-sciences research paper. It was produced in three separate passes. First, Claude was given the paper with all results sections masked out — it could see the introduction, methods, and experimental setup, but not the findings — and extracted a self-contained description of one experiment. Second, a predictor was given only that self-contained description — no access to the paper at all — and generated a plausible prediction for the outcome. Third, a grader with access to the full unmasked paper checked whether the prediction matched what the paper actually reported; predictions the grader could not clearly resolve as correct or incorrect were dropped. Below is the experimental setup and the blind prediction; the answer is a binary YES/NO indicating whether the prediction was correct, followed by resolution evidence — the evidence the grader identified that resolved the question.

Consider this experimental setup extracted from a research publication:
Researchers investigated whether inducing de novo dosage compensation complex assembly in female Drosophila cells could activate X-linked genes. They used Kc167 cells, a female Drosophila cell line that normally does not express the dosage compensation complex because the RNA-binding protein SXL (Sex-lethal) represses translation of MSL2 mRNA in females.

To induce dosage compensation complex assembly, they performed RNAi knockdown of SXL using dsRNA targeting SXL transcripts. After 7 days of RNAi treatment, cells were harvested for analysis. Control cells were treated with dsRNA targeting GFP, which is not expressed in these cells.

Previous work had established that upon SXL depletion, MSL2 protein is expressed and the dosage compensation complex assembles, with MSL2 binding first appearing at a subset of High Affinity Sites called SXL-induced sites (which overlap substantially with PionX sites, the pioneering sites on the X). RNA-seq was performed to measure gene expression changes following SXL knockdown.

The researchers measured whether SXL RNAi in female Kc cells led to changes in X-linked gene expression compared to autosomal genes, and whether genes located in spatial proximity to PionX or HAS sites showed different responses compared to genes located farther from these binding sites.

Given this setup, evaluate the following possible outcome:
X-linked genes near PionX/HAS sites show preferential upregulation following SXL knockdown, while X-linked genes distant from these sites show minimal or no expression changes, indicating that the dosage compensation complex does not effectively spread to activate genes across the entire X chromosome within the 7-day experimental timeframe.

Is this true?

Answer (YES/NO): NO